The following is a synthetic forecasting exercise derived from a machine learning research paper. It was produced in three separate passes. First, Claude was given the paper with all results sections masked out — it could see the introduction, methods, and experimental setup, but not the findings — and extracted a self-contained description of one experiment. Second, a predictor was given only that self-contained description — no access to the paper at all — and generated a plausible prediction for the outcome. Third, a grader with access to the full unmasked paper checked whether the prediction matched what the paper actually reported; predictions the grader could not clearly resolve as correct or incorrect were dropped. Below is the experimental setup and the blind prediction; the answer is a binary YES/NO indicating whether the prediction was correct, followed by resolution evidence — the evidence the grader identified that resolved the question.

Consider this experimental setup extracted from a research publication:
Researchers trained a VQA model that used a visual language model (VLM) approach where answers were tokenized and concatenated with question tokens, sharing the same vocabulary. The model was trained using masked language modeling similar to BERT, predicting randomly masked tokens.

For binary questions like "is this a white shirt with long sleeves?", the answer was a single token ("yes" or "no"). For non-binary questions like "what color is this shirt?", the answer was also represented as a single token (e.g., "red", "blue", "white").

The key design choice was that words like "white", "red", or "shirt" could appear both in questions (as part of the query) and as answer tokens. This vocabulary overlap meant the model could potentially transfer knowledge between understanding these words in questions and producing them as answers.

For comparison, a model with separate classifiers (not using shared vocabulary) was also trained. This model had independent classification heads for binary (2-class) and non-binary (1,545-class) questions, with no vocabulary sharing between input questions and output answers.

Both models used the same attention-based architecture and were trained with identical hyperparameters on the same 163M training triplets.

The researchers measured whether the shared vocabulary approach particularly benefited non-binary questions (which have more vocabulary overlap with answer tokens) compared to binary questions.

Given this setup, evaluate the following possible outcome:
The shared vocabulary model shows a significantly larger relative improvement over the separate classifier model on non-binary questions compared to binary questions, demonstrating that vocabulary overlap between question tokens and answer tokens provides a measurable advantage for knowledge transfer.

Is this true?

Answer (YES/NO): NO